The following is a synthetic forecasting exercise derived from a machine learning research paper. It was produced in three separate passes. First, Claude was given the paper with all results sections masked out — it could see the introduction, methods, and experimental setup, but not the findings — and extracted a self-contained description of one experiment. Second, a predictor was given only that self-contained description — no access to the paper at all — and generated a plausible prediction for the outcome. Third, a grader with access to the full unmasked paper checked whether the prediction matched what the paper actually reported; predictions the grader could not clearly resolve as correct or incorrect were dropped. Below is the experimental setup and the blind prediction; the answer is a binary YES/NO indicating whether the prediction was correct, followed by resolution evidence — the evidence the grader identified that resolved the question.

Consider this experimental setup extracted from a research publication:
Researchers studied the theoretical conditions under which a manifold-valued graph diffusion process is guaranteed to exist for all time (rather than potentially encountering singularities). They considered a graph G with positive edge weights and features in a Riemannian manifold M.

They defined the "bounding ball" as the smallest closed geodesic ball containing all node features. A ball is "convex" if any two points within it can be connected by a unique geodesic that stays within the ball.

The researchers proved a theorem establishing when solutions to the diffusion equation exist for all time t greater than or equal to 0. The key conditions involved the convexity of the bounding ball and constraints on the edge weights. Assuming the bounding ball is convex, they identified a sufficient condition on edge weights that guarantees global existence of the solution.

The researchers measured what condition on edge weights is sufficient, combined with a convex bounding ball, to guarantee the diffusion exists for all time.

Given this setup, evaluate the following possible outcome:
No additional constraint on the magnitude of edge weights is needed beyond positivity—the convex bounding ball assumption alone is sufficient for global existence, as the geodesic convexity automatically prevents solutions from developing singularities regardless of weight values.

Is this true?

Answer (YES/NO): NO